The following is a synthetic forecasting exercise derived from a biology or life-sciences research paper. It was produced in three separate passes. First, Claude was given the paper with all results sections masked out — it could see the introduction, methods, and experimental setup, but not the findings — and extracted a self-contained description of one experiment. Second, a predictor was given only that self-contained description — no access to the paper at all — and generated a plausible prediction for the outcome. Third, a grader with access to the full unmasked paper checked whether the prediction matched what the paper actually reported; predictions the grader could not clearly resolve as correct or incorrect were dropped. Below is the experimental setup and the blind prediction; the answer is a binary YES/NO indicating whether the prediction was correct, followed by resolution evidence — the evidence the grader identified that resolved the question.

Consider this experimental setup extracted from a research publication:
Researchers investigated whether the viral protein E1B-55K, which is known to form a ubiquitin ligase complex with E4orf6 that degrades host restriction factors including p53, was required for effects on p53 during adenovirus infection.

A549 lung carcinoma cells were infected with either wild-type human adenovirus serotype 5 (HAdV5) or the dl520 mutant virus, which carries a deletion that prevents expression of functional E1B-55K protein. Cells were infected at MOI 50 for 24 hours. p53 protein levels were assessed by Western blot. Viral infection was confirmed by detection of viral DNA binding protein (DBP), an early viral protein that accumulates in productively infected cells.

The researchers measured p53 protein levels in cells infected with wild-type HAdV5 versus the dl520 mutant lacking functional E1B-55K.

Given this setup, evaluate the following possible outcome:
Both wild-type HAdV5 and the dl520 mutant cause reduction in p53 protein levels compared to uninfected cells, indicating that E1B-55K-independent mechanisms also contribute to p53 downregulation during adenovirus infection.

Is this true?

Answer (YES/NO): NO